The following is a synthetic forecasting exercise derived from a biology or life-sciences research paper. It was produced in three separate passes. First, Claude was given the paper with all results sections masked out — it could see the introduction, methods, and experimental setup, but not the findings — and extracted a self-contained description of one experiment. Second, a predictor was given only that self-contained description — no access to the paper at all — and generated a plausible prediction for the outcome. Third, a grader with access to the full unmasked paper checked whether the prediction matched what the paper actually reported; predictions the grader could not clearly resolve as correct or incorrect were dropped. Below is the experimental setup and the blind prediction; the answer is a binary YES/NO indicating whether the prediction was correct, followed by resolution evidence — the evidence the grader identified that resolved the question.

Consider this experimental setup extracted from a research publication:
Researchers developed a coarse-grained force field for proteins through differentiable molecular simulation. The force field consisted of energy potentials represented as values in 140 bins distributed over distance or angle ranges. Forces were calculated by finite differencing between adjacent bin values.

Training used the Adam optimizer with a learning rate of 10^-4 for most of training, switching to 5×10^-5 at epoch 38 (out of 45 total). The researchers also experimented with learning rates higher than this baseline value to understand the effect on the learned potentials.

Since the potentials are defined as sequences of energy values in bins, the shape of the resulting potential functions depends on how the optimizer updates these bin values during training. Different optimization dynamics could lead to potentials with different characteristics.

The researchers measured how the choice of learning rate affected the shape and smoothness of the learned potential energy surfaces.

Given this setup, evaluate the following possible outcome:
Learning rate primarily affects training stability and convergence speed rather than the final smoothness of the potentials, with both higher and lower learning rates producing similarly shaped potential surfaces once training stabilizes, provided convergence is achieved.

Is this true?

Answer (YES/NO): NO